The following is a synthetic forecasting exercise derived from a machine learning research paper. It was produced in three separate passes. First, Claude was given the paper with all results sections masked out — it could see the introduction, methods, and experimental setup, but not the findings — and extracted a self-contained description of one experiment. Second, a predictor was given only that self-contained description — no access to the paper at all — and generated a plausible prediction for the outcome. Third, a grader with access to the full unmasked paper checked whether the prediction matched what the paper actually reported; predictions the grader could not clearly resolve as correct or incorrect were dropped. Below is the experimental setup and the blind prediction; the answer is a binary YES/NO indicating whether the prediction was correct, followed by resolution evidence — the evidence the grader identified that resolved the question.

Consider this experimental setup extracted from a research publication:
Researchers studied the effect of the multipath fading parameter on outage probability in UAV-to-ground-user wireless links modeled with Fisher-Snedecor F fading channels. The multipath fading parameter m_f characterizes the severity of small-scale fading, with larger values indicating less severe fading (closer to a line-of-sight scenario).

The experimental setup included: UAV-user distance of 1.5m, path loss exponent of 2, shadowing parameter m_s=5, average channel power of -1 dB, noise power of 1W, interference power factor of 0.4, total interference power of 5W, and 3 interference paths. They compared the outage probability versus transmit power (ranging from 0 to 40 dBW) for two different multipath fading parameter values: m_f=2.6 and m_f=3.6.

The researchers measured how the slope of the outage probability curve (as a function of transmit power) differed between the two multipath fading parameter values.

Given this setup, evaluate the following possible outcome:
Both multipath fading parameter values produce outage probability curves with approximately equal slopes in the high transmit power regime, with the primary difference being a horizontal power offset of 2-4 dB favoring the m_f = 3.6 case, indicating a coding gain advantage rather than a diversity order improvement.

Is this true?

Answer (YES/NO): NO